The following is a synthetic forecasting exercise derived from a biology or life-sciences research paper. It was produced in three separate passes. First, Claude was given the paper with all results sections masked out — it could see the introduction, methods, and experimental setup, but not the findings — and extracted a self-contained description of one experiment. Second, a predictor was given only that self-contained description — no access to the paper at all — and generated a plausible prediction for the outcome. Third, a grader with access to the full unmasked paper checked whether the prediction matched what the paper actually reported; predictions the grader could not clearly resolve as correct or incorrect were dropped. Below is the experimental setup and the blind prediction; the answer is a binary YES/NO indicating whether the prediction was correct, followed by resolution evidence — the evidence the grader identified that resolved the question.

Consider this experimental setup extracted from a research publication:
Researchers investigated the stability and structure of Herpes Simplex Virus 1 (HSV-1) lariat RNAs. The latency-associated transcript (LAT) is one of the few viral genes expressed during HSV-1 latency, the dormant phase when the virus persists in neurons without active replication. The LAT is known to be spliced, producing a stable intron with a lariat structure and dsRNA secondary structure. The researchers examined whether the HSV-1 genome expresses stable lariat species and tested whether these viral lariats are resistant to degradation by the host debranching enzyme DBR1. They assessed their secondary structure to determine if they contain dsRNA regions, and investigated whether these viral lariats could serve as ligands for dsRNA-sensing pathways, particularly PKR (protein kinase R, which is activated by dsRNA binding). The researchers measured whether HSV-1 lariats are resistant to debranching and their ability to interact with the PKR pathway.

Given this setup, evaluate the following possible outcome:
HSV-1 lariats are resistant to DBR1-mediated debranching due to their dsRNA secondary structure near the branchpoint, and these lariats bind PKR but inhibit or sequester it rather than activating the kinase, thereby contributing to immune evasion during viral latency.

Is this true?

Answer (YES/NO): NO